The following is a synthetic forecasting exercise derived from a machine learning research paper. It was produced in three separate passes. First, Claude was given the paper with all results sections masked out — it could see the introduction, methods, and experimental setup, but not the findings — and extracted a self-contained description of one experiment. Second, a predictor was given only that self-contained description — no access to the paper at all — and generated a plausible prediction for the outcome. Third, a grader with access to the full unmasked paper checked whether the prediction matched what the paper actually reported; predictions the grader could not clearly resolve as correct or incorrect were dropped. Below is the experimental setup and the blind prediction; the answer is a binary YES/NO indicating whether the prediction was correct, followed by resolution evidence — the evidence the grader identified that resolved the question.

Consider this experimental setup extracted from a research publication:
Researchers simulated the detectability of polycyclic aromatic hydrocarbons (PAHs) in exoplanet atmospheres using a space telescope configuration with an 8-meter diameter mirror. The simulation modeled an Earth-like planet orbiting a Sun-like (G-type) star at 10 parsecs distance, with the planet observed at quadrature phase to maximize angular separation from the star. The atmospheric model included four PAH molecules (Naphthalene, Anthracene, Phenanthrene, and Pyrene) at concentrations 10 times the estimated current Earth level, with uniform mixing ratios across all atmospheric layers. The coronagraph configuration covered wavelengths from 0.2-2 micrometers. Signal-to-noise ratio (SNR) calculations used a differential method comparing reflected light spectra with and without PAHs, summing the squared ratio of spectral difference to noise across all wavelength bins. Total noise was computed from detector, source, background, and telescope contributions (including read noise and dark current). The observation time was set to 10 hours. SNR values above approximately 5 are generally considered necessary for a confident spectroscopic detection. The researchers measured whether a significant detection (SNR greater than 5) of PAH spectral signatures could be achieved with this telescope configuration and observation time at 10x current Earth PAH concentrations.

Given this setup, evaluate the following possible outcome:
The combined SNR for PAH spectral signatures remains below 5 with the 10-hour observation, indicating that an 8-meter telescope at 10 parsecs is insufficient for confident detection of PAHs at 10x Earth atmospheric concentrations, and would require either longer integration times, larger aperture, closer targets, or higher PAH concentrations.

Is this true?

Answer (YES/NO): YES